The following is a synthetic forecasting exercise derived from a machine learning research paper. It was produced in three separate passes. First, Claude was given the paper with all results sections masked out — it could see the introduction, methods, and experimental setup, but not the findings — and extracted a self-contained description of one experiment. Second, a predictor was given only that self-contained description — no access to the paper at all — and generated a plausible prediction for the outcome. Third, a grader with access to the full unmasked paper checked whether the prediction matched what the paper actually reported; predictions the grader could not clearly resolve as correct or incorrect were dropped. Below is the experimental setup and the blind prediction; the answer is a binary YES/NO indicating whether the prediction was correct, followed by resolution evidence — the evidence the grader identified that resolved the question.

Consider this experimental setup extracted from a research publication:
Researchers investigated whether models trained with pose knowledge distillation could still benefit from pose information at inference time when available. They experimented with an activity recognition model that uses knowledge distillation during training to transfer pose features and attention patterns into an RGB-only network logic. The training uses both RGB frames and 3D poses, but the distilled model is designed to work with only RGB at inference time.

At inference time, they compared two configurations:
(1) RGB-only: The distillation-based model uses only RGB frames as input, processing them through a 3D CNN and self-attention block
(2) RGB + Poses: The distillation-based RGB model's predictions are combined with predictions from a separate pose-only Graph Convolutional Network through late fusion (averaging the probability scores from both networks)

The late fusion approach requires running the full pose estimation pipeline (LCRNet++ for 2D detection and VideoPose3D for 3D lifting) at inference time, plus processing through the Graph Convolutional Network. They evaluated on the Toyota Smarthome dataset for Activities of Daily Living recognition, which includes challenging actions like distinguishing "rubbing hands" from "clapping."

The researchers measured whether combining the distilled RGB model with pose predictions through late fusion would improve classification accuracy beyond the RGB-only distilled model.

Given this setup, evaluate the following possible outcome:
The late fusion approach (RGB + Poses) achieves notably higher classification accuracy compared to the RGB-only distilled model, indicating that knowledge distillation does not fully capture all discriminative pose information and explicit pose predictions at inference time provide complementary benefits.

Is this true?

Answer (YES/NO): YES